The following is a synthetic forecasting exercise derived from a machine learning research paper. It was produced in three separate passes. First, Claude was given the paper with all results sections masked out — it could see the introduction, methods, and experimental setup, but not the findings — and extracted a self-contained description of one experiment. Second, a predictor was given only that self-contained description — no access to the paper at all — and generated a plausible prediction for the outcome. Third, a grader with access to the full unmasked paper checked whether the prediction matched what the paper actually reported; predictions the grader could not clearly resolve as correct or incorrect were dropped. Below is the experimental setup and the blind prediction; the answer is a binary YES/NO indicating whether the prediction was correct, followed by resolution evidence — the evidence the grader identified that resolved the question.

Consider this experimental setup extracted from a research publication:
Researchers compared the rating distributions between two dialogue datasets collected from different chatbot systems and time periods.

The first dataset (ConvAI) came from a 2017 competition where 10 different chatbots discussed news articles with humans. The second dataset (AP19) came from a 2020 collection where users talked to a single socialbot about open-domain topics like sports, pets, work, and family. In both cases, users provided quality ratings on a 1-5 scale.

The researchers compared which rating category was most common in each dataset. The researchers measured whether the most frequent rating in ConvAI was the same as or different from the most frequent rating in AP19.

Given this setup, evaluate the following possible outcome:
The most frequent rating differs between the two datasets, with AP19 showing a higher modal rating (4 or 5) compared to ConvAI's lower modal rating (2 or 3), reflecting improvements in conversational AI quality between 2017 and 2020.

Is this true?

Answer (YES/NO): NO